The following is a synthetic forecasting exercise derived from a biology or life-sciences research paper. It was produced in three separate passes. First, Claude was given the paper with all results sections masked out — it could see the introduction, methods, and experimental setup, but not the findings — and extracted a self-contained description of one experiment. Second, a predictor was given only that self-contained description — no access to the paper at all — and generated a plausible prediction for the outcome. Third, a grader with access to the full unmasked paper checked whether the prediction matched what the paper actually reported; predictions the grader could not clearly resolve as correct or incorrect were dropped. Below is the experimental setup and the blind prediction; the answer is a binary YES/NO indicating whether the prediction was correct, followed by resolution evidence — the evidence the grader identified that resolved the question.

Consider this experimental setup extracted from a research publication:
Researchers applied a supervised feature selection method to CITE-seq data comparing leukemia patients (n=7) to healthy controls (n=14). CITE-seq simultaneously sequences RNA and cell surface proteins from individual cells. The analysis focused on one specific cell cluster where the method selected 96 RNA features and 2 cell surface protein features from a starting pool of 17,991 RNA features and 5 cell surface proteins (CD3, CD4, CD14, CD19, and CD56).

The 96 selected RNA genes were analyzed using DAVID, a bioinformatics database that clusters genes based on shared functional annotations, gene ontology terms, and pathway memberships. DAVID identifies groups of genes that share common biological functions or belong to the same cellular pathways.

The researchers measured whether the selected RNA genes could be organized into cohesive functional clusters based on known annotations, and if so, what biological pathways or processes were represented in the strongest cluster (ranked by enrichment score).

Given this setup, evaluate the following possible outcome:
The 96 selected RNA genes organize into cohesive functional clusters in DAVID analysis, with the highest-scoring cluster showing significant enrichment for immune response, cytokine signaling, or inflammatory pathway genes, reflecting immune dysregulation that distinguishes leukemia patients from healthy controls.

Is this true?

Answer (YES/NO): NO